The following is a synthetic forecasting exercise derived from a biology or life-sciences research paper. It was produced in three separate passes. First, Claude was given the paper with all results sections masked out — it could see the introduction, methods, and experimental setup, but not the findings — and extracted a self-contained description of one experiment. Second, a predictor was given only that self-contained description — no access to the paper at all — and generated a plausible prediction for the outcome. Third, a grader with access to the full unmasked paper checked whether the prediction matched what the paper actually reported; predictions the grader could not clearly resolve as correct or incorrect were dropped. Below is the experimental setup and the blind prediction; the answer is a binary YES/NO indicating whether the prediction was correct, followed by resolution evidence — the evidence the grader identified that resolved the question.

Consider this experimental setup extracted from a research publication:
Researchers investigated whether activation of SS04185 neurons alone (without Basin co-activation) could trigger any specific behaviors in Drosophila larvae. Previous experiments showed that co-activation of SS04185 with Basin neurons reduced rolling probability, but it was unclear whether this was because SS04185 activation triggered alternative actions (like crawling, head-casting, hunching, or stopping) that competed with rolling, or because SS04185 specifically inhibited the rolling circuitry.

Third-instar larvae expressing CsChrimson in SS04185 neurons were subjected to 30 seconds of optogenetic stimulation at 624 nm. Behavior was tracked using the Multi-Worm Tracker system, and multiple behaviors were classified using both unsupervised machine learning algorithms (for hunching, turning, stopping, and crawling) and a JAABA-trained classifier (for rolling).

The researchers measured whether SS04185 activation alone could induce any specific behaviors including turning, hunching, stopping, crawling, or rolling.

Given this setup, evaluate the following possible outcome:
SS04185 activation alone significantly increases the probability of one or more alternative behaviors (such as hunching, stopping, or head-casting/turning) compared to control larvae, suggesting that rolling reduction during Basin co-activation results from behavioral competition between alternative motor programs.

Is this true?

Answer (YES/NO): NO